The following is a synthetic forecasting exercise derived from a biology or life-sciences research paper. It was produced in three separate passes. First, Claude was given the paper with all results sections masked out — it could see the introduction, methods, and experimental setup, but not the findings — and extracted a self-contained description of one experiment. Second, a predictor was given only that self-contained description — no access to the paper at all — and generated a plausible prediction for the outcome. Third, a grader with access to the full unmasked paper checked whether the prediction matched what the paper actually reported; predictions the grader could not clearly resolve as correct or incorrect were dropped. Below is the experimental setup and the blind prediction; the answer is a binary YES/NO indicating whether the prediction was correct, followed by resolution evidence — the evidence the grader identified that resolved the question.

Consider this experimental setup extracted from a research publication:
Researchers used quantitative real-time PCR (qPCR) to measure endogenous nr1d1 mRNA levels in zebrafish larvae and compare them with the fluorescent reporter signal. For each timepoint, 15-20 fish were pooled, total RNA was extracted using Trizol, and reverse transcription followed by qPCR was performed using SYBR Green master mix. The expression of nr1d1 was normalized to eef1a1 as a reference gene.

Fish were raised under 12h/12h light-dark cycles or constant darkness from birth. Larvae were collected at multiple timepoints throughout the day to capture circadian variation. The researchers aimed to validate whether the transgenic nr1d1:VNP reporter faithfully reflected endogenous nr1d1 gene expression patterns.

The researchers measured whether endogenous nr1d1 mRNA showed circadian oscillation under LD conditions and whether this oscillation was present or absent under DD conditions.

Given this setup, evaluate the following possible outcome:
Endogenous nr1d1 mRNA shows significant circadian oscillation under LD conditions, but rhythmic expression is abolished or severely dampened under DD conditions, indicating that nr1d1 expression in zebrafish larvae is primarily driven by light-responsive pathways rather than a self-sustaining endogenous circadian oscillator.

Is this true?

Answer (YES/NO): NO